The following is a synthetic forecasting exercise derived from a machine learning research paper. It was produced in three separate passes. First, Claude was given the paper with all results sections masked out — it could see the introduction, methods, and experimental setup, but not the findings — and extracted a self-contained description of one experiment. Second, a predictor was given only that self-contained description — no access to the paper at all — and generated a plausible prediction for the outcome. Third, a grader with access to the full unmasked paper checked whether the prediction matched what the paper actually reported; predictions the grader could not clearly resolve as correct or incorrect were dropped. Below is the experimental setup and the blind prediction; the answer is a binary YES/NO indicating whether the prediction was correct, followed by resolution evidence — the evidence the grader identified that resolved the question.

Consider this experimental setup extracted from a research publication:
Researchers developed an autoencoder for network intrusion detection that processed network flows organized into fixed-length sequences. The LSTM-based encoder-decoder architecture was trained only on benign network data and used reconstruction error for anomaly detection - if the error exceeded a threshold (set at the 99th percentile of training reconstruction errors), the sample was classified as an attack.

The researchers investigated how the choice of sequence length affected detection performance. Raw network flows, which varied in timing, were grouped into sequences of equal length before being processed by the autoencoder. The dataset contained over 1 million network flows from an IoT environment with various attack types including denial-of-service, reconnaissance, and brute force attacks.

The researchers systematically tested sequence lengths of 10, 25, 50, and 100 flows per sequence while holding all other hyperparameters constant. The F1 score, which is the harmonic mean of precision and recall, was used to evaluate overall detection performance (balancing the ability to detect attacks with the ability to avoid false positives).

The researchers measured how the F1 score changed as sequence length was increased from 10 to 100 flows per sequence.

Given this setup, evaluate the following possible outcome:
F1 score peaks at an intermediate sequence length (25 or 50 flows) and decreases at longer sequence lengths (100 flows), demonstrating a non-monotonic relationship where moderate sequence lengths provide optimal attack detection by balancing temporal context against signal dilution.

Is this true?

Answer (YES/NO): NO